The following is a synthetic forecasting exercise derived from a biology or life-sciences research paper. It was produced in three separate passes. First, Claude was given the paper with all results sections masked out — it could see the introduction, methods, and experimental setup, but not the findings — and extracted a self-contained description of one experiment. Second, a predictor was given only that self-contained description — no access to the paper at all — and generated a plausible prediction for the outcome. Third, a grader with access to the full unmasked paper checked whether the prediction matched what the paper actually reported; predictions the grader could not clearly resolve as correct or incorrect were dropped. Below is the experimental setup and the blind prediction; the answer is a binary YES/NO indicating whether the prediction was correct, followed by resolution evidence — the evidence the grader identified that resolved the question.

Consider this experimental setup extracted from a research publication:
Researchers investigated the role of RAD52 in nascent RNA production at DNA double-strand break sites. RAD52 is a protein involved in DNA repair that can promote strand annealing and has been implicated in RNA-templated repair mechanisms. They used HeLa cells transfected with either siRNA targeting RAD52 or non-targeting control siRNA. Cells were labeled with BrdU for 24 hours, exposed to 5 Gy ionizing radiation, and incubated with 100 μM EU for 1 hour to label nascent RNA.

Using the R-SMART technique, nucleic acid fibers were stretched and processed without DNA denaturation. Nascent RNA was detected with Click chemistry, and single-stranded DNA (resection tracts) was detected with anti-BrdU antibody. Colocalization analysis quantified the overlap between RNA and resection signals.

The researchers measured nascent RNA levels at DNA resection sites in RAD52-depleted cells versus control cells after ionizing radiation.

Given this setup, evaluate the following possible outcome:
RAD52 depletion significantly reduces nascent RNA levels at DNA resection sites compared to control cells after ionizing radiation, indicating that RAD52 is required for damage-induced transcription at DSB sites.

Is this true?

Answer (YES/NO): YES